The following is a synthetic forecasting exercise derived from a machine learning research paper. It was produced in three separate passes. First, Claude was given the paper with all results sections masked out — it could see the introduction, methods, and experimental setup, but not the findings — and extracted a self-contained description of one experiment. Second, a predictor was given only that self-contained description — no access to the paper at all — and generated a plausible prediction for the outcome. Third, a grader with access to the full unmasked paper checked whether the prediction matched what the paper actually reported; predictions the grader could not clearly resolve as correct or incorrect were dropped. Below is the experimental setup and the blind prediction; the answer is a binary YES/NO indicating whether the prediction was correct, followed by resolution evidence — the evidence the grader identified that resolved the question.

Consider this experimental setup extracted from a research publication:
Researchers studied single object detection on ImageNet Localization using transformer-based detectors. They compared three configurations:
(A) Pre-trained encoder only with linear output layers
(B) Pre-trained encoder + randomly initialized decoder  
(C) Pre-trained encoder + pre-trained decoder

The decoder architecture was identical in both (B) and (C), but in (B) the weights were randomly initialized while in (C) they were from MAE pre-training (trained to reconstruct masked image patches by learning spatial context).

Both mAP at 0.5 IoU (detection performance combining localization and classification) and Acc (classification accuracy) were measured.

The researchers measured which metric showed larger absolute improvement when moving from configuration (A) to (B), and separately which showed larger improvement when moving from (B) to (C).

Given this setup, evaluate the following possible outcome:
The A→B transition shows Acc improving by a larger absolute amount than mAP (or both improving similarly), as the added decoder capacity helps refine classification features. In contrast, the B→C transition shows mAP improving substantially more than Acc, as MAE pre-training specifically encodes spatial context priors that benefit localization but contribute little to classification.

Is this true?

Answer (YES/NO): YES